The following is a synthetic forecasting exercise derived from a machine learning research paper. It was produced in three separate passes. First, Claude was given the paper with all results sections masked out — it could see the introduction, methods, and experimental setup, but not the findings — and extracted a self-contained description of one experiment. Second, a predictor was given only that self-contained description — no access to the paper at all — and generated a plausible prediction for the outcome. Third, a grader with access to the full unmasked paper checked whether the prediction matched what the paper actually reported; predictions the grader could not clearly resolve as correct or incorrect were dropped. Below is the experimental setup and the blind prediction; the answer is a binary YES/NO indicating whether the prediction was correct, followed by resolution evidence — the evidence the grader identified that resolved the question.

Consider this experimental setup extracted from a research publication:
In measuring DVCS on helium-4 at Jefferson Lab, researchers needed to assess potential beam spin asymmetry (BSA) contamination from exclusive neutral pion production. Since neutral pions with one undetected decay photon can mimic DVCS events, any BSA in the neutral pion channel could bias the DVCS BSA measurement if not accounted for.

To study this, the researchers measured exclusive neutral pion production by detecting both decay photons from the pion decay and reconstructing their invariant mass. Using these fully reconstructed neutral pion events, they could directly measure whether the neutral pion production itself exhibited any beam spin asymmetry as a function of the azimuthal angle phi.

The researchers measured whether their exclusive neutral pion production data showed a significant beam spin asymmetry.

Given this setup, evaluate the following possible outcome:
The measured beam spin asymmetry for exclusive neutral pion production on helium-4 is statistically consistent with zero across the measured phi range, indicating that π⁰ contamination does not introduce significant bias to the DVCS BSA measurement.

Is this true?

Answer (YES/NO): YES